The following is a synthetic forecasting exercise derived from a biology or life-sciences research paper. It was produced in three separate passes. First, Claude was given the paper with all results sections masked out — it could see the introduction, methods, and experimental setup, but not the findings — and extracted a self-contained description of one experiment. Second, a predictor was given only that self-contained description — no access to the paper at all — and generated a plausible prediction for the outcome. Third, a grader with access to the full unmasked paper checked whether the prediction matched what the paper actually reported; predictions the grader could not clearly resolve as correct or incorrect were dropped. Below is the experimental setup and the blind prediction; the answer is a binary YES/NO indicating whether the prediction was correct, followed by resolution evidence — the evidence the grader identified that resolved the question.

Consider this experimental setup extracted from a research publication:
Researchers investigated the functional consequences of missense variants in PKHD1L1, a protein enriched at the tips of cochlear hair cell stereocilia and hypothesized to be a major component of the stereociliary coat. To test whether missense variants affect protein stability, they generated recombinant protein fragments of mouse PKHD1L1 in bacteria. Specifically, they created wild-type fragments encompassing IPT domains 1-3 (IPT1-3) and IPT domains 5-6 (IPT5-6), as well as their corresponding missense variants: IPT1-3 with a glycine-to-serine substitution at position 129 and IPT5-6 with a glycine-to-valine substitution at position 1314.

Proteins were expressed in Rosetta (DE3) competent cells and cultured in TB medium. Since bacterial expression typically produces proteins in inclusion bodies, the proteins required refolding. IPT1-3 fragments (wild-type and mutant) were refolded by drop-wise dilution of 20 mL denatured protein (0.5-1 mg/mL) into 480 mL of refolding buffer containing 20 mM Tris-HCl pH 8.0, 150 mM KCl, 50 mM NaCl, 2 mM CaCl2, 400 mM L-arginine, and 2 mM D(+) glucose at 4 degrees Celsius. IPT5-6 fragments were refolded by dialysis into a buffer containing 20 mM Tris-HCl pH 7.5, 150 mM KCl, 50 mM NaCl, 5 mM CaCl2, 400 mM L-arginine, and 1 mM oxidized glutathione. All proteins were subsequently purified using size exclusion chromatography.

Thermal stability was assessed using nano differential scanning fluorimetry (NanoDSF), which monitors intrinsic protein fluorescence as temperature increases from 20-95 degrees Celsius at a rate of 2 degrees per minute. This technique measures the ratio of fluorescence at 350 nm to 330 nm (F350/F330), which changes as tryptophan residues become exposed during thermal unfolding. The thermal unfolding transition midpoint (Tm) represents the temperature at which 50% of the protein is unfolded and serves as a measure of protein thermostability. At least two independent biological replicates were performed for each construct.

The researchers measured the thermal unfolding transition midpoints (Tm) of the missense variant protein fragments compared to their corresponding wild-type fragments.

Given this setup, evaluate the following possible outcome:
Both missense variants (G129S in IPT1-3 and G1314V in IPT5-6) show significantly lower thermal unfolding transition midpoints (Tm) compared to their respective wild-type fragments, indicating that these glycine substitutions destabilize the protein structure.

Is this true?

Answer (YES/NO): YES